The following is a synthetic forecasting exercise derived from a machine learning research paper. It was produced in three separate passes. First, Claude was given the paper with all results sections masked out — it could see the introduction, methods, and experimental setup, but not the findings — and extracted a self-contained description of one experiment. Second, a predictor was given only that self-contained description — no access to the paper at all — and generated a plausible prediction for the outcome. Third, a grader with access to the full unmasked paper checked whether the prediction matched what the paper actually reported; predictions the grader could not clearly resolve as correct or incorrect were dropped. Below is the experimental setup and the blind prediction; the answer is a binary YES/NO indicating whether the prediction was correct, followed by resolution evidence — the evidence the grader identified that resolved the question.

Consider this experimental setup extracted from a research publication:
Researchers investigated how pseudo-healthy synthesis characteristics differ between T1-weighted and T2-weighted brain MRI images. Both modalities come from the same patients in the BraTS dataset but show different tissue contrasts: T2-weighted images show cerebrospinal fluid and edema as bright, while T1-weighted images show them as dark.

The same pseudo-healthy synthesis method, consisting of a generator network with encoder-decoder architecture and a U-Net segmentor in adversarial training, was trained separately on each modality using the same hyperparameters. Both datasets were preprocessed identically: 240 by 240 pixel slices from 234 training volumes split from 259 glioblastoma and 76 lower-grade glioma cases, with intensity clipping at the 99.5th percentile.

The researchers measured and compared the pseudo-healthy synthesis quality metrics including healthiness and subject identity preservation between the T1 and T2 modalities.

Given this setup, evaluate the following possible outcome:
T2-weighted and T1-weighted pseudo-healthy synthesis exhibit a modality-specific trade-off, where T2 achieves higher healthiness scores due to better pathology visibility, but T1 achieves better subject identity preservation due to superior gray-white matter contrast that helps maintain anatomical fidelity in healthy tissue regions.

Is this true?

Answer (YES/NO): NO